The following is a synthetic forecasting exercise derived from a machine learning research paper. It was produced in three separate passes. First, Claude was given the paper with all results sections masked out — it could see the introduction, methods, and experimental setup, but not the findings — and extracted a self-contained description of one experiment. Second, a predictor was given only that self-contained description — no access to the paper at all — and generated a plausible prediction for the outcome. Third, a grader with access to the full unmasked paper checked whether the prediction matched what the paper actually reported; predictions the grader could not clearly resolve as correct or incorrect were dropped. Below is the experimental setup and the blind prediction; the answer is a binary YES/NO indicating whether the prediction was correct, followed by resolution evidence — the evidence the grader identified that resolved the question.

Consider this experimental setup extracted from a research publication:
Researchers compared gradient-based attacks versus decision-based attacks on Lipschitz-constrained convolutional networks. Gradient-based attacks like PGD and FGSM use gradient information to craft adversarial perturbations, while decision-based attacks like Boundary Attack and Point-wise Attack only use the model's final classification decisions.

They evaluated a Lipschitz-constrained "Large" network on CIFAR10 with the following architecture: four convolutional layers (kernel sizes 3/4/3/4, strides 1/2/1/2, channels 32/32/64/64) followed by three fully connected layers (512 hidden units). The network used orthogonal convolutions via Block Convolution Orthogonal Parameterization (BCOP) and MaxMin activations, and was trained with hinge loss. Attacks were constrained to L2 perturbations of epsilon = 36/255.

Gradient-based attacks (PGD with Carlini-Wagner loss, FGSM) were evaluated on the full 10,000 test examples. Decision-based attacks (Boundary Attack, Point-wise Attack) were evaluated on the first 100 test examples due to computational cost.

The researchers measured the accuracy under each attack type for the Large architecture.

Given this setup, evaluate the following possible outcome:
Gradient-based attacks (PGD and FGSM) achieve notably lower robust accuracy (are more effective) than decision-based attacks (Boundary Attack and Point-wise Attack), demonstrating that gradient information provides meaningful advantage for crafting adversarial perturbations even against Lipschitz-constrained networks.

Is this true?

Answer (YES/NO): YES